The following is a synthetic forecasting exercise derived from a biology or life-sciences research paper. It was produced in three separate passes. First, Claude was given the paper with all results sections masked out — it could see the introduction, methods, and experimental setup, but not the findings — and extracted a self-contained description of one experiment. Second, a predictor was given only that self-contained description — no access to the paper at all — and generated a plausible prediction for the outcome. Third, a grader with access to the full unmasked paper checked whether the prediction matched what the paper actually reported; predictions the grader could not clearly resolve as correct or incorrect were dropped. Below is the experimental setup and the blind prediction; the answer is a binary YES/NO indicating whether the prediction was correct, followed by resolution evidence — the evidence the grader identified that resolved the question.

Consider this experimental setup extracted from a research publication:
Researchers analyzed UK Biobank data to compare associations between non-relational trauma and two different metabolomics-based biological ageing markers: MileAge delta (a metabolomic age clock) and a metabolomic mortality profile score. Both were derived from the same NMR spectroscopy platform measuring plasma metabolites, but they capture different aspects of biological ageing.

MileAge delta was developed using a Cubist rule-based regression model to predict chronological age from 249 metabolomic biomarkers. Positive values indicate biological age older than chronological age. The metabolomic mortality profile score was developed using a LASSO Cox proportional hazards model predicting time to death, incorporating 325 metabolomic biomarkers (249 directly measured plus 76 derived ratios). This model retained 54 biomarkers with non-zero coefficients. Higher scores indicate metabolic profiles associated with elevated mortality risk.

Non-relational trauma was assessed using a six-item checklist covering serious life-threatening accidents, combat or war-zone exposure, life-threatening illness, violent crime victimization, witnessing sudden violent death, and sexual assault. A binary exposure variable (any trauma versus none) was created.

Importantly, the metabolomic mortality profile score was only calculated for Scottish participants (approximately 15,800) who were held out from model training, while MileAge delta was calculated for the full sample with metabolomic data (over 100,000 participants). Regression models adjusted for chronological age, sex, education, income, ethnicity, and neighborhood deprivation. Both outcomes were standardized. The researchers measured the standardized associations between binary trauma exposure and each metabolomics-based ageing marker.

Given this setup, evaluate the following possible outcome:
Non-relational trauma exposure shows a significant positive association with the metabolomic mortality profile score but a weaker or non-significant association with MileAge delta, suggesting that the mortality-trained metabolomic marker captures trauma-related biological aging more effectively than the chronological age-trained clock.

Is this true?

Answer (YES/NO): NO